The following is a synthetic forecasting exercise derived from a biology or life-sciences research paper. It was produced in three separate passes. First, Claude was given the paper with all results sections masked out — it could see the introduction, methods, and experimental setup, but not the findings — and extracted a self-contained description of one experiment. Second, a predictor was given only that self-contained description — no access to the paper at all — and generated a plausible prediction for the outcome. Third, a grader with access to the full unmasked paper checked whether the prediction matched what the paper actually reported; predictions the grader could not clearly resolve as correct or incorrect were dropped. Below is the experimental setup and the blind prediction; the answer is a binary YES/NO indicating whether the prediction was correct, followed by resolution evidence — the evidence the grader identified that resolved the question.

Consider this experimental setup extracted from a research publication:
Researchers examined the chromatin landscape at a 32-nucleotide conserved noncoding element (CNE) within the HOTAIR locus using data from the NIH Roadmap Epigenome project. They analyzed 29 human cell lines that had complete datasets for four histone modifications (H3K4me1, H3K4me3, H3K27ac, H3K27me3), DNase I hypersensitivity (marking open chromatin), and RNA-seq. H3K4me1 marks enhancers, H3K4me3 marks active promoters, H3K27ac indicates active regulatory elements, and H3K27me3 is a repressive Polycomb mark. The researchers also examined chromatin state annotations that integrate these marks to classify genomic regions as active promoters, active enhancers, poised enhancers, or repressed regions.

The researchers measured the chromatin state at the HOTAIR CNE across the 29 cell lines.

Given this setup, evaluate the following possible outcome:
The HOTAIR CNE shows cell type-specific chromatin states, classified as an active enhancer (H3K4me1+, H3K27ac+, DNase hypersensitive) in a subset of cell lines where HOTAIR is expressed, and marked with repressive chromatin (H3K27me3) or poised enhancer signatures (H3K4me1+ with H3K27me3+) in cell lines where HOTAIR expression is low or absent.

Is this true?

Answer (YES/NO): YES